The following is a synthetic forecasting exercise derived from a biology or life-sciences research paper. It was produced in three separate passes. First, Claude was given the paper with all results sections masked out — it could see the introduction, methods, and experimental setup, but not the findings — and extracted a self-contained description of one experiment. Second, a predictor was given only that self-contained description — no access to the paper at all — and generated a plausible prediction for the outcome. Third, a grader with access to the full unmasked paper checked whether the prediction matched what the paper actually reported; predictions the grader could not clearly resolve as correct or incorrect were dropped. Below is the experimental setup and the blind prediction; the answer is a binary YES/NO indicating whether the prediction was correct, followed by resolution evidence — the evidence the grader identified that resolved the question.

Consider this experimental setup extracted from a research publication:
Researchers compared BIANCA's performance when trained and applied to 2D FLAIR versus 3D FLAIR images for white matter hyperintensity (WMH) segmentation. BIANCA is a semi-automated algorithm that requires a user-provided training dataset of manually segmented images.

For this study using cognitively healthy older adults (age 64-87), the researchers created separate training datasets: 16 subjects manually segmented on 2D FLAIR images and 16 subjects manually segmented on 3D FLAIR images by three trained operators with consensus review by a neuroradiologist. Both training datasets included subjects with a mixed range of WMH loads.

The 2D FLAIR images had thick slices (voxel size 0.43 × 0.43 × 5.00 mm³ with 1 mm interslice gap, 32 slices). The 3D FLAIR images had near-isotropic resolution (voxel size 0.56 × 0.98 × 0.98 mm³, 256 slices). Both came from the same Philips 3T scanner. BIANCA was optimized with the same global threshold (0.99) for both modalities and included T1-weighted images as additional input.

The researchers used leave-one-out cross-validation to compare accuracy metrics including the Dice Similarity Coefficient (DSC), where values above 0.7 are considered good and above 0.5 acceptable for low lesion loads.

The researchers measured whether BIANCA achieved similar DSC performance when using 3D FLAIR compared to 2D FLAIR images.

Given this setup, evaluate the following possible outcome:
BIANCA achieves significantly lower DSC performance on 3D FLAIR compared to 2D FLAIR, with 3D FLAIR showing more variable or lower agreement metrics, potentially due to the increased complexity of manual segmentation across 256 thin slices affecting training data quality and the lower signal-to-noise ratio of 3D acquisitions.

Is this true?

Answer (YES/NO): NO